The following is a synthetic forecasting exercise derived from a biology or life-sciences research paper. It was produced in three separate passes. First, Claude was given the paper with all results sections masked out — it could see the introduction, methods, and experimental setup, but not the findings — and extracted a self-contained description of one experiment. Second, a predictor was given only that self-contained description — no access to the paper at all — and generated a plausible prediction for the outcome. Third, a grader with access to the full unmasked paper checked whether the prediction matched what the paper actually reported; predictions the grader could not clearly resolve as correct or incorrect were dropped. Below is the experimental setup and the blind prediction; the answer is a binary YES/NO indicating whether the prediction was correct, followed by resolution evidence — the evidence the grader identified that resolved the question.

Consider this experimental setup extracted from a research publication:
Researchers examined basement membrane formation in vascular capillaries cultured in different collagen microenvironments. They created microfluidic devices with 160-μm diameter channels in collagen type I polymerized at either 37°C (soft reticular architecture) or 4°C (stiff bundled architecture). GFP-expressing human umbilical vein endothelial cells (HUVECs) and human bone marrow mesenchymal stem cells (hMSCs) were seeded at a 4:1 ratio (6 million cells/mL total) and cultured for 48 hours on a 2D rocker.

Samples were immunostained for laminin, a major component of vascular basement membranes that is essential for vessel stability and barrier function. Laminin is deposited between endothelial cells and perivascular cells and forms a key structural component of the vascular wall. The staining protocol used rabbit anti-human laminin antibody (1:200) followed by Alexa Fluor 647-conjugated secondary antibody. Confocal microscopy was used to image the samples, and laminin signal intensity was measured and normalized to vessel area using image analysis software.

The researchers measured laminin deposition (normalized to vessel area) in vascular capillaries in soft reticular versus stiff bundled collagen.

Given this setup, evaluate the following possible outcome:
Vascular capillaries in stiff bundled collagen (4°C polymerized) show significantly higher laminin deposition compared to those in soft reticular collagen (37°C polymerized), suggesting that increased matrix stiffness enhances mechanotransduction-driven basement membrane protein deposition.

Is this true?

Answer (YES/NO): NO